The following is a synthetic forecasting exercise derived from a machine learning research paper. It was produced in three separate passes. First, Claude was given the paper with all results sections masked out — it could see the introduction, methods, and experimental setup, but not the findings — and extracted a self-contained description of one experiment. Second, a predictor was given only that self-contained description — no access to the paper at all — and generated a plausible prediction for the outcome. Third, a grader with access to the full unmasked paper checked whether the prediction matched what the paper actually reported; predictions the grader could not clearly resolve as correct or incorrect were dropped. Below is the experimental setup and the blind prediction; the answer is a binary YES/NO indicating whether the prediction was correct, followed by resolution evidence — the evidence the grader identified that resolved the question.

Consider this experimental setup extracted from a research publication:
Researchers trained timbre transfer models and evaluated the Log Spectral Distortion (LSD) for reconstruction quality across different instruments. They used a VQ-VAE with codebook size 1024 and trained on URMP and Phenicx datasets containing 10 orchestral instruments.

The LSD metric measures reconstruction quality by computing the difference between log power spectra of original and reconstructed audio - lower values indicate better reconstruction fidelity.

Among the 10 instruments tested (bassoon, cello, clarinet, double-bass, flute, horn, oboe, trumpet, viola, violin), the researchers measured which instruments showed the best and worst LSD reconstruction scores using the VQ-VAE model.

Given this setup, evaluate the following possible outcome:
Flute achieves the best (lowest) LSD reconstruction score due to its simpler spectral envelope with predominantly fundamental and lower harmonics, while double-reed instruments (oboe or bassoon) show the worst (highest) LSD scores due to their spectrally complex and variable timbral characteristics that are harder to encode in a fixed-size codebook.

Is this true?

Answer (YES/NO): NO